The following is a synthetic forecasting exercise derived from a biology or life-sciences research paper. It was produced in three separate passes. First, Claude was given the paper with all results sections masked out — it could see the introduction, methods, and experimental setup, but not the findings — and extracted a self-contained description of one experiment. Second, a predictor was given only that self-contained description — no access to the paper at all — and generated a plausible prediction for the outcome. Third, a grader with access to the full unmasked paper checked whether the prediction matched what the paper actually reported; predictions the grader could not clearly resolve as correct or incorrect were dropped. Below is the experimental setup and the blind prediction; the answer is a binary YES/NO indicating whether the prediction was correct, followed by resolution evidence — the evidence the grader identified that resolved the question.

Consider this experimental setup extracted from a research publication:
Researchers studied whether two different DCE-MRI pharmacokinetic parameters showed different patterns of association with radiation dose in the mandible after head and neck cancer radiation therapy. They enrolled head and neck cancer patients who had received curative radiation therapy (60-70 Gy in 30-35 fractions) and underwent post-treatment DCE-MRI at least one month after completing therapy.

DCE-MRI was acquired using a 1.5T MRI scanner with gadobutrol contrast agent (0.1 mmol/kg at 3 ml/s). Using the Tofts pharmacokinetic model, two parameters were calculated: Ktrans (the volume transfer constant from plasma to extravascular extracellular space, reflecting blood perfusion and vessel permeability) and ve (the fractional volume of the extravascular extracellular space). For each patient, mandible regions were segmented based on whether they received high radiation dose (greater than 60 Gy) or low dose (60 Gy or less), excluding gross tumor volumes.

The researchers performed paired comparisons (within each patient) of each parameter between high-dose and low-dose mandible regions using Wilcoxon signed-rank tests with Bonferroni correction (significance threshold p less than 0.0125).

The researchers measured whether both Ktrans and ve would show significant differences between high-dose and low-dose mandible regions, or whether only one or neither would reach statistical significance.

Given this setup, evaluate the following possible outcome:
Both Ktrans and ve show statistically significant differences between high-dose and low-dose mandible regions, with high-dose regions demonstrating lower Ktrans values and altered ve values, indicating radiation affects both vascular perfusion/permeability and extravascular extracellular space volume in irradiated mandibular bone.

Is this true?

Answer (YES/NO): NO